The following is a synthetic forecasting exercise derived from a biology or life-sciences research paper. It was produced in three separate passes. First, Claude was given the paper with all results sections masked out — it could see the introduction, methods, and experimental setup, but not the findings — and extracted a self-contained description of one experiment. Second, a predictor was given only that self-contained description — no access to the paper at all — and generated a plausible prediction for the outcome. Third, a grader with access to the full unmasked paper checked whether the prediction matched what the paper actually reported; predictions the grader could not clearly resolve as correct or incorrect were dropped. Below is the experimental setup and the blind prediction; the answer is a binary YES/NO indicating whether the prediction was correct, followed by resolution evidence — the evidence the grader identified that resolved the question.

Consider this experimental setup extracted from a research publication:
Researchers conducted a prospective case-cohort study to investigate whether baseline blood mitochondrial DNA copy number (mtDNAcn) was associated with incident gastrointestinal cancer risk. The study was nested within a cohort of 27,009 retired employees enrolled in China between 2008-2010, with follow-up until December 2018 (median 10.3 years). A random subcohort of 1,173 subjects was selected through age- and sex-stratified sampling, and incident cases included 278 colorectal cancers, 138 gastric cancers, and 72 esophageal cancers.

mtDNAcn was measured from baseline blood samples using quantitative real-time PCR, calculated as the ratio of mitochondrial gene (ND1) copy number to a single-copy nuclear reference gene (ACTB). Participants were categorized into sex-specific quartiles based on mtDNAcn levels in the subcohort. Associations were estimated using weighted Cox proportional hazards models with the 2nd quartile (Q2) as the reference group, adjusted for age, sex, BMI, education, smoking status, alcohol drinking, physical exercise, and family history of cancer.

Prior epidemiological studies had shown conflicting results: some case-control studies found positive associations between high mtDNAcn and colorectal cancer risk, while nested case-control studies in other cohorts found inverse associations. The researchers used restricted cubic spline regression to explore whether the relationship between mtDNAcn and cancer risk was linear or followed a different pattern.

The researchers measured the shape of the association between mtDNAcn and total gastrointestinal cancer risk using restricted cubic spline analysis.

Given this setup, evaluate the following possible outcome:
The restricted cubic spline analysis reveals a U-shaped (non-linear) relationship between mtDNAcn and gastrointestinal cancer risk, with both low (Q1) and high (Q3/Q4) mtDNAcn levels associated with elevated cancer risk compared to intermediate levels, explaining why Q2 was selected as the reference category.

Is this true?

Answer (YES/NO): YES